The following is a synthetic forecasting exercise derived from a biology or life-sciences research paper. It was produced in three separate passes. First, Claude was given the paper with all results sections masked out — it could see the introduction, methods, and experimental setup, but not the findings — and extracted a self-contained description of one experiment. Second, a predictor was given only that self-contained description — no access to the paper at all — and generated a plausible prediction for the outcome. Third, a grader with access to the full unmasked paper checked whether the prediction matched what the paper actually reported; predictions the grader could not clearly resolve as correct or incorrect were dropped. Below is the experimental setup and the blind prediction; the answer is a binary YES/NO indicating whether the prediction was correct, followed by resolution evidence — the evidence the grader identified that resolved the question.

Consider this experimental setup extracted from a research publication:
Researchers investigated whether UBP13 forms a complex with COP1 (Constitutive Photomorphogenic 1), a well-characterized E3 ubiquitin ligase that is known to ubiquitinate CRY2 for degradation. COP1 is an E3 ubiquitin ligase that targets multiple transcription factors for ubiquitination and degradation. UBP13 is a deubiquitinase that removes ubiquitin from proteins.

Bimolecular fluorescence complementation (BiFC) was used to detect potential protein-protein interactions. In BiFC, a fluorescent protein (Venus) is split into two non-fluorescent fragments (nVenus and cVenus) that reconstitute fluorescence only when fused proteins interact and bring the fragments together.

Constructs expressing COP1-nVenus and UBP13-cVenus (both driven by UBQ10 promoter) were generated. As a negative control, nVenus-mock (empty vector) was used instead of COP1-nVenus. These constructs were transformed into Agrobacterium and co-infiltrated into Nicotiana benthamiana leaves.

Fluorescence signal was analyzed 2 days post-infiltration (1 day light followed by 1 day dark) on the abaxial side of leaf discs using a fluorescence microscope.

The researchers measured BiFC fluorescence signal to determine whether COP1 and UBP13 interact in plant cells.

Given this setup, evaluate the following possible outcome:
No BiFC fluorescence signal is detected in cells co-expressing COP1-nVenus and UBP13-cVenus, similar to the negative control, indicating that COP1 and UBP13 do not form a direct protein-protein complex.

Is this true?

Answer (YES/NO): NO